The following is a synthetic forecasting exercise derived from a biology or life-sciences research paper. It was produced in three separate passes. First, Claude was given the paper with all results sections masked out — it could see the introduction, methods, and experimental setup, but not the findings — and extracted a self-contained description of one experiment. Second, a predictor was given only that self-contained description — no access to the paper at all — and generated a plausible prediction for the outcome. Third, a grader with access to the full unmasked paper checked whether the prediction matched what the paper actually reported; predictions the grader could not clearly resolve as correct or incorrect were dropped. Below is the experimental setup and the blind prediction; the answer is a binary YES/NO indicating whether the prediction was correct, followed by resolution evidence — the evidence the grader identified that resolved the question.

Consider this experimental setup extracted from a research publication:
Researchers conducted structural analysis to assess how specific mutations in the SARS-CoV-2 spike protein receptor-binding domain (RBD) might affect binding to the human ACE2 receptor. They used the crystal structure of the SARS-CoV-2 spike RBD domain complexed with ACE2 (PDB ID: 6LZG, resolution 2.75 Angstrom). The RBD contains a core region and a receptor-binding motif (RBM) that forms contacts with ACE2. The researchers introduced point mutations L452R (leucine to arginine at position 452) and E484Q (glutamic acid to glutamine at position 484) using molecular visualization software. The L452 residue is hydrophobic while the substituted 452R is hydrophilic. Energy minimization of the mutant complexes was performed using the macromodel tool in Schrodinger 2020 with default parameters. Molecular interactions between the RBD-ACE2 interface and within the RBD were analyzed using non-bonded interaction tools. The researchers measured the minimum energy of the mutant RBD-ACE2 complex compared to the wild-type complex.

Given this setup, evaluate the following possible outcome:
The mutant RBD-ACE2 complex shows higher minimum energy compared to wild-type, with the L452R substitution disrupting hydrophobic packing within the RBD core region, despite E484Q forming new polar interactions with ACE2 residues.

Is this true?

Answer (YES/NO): NO